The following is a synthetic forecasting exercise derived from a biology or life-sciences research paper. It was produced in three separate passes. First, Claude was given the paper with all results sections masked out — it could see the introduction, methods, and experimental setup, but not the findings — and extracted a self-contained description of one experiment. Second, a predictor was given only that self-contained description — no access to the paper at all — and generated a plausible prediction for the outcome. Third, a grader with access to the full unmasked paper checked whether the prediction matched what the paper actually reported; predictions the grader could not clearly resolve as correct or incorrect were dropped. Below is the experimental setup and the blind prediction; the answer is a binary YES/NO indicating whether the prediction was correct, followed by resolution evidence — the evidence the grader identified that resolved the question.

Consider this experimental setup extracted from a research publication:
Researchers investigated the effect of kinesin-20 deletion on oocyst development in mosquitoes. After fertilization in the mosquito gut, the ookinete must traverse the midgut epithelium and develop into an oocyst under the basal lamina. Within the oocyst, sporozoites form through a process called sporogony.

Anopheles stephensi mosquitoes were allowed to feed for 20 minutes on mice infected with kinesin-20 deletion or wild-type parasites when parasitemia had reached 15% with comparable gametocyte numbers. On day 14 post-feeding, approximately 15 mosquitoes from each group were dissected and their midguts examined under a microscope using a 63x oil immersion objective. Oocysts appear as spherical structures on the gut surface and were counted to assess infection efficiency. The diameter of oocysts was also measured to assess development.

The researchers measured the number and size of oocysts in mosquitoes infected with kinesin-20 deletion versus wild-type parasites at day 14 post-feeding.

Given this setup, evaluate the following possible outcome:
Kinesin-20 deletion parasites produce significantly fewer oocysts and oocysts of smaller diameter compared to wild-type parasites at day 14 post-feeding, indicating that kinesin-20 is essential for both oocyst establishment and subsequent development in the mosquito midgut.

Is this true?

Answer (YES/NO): NO